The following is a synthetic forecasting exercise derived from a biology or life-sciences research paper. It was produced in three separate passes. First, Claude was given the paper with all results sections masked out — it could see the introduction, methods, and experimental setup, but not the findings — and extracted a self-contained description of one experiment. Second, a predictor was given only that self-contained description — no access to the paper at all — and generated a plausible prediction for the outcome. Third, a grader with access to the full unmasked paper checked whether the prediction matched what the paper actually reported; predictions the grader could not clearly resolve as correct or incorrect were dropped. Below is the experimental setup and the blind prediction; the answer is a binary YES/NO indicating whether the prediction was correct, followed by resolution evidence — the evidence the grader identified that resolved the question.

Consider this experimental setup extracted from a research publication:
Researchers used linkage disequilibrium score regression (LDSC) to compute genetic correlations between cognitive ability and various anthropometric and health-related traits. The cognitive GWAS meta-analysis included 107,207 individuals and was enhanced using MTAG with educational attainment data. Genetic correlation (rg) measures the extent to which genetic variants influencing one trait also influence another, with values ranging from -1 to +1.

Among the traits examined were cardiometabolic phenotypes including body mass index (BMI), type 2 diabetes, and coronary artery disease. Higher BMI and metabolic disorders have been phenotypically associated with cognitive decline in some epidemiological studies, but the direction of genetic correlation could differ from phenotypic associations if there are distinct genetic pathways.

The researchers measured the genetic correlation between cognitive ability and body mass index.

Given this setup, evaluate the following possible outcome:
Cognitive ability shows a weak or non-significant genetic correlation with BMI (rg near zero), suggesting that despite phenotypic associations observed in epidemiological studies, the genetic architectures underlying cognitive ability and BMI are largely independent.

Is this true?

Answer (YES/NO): NO